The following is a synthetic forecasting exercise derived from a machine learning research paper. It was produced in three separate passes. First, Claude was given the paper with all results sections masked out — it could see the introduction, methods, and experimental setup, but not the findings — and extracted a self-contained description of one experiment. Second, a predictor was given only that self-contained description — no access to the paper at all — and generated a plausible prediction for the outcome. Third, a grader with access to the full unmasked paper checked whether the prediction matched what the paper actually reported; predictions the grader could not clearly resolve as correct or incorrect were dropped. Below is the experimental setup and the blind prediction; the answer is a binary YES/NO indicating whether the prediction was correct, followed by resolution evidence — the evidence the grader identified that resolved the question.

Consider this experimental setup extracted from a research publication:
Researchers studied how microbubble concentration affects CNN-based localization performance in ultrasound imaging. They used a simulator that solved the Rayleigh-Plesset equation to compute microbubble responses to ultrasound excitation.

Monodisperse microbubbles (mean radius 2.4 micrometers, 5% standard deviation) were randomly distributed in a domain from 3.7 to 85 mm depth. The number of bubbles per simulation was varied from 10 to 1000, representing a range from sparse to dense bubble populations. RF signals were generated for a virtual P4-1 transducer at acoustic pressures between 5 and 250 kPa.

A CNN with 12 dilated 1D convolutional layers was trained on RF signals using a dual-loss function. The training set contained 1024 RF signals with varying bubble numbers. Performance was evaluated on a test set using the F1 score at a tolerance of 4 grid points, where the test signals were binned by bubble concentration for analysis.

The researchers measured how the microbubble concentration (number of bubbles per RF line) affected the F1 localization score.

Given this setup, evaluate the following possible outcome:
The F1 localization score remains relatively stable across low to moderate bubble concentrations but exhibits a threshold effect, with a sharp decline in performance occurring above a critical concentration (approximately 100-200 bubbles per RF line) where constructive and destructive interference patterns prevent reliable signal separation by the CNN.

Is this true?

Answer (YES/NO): NO